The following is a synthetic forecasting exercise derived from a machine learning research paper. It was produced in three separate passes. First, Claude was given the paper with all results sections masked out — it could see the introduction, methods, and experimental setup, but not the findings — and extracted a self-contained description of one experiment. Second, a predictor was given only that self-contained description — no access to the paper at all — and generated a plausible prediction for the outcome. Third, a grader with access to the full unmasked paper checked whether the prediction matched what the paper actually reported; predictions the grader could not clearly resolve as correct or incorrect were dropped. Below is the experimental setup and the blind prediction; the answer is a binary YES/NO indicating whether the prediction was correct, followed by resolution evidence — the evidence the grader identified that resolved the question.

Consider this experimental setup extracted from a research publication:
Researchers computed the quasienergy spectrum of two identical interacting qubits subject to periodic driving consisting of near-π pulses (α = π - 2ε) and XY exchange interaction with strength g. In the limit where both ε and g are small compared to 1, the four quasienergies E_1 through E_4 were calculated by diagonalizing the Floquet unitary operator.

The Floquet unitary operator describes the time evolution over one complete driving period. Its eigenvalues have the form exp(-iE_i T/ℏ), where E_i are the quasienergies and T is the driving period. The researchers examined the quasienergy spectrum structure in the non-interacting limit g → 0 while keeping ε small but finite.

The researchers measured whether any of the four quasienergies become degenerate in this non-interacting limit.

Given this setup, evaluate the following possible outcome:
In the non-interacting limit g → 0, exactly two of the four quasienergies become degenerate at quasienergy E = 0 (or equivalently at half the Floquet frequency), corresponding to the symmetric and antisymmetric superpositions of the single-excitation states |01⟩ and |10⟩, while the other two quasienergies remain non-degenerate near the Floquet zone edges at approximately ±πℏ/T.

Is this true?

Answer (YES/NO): NO